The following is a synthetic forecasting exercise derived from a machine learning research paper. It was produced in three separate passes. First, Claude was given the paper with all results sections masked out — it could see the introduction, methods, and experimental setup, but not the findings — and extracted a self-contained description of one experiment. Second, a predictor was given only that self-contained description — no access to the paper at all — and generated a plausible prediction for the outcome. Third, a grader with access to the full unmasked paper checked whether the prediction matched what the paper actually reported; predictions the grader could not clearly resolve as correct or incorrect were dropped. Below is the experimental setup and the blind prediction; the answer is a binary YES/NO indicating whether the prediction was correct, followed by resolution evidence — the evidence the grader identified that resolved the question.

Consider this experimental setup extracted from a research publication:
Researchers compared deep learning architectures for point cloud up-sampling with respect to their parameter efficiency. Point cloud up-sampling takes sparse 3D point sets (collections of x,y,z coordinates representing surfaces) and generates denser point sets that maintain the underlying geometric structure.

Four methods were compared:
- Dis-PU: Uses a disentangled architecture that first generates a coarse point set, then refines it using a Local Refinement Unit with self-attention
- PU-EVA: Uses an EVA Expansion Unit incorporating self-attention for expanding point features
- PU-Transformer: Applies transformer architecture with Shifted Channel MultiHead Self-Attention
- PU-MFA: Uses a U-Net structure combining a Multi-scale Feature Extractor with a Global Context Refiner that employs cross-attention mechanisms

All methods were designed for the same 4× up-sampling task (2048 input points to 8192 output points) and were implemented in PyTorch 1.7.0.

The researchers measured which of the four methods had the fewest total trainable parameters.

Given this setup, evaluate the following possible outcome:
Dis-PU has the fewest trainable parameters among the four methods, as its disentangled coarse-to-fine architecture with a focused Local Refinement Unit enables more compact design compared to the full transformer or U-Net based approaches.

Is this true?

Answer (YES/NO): YES